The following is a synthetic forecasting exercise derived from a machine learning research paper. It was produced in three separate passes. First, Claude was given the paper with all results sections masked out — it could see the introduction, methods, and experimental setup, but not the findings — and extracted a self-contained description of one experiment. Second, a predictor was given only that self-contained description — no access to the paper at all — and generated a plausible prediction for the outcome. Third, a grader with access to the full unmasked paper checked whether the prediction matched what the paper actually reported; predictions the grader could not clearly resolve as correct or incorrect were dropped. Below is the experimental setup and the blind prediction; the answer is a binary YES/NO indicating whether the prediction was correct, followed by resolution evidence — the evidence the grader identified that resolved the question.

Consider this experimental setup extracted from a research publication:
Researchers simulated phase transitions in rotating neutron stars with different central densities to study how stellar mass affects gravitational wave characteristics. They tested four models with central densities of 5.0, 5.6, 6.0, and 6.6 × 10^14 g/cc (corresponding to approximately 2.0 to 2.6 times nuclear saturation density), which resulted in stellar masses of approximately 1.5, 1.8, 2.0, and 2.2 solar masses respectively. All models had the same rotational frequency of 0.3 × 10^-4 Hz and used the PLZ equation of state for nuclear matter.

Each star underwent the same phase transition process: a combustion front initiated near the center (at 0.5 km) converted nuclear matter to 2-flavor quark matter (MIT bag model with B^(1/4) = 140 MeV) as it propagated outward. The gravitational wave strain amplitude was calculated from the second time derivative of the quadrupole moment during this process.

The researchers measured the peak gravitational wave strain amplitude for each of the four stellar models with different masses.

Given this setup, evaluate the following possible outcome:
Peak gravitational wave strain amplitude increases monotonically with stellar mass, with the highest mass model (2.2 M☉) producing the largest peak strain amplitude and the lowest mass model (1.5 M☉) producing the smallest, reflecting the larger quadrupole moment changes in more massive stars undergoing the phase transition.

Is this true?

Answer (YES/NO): NO